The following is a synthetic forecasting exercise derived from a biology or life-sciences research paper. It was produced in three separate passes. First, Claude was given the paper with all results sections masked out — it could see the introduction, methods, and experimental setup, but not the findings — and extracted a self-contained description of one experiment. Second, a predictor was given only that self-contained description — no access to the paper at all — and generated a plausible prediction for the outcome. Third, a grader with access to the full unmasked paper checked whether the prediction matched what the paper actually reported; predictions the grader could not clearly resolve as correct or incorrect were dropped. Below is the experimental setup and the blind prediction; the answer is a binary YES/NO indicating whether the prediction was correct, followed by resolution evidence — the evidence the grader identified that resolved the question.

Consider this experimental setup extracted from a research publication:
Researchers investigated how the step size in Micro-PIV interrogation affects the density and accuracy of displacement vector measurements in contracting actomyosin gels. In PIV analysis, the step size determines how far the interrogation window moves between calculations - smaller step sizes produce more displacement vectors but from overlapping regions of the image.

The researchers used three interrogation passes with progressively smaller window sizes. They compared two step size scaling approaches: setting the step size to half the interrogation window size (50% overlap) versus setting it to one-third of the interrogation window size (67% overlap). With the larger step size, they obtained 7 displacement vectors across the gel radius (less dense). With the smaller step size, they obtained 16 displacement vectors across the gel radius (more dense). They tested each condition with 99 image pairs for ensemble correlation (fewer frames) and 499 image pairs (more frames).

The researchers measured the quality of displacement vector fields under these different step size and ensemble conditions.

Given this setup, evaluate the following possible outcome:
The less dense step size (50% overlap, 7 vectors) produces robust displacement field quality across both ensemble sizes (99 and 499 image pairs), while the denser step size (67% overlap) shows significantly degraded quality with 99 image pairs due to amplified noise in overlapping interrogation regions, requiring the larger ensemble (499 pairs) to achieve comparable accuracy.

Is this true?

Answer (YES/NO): NO